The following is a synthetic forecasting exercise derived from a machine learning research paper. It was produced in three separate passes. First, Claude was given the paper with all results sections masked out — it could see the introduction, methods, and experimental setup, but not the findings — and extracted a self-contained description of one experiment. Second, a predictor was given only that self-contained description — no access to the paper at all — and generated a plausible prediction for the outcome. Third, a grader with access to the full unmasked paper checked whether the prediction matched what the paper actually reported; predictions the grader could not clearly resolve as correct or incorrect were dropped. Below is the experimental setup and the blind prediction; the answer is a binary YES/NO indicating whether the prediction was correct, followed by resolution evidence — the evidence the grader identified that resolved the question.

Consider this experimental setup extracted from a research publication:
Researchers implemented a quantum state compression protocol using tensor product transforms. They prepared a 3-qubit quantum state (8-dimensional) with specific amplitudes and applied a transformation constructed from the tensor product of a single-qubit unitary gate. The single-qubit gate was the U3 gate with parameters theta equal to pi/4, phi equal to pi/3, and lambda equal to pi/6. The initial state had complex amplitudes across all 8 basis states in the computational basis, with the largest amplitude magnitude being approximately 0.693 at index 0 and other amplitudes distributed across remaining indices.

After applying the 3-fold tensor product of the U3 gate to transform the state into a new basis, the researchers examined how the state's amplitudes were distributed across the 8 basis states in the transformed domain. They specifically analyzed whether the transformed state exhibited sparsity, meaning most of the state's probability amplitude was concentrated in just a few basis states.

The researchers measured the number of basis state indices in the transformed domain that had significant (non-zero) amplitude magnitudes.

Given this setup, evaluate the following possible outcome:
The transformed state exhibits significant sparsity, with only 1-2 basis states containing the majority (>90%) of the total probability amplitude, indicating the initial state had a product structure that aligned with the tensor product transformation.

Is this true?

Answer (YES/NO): YES